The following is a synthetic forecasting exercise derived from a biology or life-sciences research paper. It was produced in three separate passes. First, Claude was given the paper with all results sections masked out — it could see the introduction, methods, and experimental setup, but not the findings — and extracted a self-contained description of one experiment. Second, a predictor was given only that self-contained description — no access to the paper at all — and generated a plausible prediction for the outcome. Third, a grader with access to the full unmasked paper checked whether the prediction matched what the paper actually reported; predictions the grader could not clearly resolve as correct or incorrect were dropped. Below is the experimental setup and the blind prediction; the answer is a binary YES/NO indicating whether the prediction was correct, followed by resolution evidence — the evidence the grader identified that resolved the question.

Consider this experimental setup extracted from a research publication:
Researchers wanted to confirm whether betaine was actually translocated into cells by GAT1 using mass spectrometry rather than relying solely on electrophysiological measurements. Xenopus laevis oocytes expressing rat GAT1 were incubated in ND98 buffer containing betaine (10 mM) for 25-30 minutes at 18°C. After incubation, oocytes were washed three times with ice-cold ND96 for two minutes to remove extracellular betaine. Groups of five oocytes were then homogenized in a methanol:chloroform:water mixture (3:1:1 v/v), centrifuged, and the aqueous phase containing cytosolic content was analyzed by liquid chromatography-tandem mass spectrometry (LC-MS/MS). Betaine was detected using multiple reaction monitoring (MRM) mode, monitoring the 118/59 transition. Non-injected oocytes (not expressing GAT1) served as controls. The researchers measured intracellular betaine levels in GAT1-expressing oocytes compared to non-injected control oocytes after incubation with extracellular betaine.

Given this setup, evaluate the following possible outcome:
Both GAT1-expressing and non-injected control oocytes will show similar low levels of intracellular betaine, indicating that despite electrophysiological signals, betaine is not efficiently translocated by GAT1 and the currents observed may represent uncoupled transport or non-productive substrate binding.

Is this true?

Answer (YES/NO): NO